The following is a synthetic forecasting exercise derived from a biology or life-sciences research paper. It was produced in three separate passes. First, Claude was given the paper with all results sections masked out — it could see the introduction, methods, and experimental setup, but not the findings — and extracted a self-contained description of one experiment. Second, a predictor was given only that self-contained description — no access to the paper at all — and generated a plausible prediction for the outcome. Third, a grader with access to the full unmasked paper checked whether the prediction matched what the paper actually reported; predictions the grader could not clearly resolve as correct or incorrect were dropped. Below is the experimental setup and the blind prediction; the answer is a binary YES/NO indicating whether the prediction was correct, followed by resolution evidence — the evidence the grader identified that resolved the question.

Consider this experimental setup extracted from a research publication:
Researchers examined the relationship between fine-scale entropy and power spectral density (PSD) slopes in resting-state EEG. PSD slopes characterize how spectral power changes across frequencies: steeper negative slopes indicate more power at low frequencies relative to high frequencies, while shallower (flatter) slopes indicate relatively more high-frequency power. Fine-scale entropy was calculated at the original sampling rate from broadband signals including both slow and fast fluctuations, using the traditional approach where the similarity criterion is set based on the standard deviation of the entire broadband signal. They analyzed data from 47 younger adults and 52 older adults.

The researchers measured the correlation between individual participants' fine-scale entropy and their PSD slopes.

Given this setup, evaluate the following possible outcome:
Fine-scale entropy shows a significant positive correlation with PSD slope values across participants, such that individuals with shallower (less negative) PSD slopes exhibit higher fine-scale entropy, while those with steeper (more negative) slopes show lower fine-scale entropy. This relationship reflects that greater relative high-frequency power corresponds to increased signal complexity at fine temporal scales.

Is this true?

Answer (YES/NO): YES